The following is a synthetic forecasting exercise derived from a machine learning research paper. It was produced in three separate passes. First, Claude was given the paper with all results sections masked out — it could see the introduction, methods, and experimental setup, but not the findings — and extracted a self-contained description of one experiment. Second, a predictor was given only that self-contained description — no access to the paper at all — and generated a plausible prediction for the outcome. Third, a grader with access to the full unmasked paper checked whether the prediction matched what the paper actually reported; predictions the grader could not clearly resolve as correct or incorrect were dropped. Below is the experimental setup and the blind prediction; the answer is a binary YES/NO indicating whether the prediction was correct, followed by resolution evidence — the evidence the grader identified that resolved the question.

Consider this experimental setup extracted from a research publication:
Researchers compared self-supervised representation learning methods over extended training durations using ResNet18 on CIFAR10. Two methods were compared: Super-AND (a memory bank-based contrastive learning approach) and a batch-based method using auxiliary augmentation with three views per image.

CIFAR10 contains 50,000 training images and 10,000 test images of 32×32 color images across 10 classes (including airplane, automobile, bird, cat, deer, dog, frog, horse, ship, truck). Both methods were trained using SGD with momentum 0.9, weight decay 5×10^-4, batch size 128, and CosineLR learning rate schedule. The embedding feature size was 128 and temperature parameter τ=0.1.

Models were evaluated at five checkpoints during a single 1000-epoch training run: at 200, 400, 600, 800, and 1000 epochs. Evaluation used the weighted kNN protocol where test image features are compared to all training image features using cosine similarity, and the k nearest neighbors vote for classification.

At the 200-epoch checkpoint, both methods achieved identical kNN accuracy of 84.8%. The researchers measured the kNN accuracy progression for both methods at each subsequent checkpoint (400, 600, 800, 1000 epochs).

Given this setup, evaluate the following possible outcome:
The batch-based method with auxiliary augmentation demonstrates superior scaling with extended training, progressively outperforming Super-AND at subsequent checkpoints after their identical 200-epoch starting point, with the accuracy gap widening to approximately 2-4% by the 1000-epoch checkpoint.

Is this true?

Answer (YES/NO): NO